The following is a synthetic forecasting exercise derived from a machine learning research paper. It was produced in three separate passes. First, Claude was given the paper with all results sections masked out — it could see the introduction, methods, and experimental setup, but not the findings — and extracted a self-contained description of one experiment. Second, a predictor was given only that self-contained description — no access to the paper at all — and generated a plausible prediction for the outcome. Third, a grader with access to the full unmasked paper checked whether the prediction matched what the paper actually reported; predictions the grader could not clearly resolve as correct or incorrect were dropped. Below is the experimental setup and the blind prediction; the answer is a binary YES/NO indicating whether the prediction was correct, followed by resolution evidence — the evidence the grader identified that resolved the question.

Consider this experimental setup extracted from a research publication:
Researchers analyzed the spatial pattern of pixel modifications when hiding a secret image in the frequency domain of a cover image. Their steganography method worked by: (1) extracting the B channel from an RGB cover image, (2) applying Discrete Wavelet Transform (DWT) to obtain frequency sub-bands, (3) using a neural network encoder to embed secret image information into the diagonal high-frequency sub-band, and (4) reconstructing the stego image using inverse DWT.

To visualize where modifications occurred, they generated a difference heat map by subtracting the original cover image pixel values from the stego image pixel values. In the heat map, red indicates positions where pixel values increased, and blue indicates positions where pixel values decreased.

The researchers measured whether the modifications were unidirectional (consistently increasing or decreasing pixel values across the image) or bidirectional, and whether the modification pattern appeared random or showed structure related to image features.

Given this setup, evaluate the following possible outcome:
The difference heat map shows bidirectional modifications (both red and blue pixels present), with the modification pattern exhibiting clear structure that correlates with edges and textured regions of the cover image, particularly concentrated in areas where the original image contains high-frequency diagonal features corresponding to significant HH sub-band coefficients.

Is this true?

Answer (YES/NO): NO